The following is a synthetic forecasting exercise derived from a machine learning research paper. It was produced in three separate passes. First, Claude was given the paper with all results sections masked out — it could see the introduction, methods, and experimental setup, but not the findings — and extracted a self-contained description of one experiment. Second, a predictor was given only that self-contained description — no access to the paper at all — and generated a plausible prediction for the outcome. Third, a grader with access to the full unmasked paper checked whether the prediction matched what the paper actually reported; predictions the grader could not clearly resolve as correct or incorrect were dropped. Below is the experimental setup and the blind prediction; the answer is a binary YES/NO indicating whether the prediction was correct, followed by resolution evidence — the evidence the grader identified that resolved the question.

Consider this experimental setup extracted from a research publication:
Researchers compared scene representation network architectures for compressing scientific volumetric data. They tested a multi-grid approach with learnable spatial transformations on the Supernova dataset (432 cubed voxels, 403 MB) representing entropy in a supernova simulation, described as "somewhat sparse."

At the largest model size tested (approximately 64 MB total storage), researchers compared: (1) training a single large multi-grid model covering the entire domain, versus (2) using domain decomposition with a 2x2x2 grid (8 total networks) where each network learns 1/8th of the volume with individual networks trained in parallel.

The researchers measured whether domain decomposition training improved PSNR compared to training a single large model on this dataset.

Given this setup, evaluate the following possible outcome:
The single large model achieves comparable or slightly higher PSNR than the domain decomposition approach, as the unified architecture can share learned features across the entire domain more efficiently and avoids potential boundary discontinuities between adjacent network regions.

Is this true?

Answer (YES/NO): NO